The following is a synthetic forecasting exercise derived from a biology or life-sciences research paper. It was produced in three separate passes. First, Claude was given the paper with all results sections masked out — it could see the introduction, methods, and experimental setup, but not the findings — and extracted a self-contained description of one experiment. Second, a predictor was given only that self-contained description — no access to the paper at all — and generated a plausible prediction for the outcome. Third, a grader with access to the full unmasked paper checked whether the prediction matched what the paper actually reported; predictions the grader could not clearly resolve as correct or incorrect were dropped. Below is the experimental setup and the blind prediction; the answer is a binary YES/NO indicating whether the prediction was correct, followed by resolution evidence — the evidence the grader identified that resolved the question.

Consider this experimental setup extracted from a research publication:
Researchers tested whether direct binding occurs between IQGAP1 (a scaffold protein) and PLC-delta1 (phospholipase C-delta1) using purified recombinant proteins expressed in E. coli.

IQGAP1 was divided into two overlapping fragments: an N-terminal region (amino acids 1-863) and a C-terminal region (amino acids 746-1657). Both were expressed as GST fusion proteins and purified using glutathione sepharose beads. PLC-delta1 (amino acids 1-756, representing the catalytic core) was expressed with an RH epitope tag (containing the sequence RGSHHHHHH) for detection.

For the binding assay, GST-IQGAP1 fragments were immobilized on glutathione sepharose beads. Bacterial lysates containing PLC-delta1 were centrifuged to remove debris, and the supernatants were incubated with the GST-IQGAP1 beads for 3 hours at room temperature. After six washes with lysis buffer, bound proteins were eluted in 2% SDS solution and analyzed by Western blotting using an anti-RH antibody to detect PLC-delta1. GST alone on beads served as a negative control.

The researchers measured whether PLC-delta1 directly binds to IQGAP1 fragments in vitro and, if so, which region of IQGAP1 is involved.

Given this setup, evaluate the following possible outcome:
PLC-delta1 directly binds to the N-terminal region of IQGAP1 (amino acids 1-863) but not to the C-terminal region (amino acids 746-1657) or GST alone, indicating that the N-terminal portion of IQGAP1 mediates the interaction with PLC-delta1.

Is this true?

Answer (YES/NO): YES